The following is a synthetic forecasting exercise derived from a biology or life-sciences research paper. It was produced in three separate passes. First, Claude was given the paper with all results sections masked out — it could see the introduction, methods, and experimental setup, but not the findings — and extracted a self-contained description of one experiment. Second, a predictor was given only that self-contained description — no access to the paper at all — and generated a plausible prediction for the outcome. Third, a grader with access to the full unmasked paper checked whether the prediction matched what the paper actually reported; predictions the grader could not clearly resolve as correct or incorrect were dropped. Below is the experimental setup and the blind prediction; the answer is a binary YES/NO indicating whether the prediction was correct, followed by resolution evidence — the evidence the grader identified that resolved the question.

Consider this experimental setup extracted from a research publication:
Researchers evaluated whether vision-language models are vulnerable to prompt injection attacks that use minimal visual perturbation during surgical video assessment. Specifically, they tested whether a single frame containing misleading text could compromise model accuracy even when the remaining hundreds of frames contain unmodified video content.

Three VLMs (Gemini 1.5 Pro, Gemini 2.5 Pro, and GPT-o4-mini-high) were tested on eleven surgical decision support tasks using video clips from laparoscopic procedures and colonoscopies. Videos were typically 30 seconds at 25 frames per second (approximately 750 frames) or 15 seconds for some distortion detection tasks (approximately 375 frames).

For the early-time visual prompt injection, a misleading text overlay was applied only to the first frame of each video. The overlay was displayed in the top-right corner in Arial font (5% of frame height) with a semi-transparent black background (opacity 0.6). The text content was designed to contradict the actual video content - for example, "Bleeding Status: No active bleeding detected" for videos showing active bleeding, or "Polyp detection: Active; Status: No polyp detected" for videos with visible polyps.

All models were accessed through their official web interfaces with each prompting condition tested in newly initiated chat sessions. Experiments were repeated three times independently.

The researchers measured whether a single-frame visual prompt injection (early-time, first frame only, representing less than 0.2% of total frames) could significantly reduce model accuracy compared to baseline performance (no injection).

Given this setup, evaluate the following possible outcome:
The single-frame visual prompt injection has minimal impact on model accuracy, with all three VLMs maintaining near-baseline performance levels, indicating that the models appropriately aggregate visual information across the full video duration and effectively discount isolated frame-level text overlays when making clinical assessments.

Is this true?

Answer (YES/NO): NO